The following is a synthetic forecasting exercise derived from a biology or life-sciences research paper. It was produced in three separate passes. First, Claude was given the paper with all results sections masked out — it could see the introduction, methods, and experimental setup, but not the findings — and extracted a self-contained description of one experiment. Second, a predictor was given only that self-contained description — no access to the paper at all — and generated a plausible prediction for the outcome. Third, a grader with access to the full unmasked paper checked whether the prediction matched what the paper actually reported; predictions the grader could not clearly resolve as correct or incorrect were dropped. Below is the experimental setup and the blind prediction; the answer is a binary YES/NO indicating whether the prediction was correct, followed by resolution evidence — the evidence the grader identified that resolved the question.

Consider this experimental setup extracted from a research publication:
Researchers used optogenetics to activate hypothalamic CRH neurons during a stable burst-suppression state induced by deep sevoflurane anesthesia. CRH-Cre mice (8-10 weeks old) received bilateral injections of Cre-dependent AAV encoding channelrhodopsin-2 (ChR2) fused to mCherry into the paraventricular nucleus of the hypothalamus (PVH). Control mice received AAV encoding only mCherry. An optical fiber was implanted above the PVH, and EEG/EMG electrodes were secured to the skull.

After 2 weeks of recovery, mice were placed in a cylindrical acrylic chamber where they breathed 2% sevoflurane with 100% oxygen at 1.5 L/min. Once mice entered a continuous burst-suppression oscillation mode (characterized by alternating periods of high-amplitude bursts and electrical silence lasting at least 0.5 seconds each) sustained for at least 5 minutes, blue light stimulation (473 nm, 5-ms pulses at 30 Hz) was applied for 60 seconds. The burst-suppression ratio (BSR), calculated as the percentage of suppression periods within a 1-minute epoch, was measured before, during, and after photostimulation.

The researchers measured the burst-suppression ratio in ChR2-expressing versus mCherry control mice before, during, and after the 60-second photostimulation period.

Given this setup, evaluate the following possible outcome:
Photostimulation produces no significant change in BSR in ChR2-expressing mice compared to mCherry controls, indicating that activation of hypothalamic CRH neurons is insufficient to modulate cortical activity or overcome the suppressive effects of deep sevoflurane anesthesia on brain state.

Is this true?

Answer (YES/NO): NO